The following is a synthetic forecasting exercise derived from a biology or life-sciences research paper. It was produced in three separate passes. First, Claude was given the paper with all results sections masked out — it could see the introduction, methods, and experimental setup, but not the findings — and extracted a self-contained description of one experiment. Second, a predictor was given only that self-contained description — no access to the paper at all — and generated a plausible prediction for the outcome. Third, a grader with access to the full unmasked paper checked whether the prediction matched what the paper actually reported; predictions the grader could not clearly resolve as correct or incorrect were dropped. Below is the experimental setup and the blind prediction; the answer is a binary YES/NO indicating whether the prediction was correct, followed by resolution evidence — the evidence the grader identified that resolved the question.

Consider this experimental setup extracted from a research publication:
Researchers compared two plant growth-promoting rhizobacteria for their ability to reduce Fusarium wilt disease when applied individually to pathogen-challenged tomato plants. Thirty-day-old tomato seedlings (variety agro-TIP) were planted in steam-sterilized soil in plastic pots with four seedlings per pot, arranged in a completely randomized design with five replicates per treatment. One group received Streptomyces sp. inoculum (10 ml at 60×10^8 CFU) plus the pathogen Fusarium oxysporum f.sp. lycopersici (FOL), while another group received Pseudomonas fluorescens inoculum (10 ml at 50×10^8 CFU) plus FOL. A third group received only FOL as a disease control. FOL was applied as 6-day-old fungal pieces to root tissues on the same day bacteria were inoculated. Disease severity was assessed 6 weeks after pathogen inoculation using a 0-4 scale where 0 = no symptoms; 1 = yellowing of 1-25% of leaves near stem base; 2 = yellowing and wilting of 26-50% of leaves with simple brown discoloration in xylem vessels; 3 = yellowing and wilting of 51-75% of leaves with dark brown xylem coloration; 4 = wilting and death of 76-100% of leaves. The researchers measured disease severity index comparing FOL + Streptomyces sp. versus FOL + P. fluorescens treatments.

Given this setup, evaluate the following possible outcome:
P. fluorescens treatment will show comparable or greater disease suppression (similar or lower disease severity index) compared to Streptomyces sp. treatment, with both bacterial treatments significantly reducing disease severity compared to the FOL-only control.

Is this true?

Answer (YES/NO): NO